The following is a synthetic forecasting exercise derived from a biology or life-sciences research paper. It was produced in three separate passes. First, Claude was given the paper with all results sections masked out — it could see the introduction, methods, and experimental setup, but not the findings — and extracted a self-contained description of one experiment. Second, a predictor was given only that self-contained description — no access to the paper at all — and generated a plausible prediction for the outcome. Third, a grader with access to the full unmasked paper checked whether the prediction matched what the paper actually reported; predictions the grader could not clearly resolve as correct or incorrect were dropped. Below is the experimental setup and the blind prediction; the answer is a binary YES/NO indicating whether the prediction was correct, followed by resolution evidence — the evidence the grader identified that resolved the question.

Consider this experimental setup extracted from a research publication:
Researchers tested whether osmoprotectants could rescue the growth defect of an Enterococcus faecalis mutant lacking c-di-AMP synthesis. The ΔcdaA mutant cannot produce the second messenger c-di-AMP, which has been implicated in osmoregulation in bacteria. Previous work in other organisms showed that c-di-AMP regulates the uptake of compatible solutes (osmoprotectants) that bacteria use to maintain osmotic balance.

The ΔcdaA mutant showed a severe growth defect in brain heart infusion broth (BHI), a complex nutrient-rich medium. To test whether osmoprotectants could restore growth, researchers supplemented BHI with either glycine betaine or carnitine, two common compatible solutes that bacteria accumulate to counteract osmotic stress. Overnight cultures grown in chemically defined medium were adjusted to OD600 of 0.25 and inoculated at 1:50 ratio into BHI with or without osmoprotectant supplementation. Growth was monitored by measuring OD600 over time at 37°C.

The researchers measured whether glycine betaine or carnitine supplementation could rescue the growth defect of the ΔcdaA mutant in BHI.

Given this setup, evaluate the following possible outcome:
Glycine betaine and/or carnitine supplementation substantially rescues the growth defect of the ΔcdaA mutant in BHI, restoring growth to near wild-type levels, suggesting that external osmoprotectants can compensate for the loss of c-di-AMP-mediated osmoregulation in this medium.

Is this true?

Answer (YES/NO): NO